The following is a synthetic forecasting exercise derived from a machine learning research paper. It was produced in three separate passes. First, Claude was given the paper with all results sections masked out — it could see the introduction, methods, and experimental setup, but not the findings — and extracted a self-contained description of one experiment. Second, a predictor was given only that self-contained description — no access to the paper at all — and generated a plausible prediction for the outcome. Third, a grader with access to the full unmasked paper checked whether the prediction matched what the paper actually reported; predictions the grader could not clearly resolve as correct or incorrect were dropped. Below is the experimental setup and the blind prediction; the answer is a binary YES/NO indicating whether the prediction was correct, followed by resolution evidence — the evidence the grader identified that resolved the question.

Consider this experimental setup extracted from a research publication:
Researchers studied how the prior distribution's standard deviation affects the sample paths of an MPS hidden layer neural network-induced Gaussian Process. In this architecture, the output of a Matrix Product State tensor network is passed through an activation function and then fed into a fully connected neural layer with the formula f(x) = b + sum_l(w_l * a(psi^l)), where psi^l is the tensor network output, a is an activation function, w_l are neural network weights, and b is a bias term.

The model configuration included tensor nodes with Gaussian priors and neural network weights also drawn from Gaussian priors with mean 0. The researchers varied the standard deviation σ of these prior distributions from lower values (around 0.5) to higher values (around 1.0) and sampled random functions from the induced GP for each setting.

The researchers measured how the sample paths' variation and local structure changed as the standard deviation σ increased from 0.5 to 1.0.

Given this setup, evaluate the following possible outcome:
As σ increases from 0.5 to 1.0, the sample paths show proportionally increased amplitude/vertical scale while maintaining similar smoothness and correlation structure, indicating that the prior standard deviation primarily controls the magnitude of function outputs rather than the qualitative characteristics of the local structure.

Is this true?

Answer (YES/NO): NO